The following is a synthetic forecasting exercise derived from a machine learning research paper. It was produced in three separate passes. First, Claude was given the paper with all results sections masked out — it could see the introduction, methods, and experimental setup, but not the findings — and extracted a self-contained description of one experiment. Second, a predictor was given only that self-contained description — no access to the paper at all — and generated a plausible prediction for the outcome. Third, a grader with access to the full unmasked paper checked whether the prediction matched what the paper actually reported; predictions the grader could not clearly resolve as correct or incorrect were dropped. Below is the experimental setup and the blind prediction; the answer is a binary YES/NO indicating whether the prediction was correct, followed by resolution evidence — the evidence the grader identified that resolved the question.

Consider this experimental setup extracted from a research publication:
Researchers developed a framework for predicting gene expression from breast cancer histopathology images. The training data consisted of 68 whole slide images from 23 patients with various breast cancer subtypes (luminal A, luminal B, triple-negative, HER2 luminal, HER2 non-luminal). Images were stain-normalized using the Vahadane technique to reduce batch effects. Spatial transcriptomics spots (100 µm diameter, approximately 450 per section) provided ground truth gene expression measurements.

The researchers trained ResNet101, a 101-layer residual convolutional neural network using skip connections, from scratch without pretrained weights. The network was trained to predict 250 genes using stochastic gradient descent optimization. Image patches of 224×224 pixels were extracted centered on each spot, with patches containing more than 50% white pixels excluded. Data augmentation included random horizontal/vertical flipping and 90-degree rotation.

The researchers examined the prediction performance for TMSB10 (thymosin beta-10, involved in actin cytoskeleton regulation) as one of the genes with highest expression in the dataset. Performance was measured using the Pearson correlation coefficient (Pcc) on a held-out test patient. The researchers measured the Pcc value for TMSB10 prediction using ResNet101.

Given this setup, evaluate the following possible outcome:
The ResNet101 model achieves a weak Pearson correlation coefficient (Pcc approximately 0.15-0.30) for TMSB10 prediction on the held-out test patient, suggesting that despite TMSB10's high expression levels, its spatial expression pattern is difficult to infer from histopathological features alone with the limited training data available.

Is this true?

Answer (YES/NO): NO